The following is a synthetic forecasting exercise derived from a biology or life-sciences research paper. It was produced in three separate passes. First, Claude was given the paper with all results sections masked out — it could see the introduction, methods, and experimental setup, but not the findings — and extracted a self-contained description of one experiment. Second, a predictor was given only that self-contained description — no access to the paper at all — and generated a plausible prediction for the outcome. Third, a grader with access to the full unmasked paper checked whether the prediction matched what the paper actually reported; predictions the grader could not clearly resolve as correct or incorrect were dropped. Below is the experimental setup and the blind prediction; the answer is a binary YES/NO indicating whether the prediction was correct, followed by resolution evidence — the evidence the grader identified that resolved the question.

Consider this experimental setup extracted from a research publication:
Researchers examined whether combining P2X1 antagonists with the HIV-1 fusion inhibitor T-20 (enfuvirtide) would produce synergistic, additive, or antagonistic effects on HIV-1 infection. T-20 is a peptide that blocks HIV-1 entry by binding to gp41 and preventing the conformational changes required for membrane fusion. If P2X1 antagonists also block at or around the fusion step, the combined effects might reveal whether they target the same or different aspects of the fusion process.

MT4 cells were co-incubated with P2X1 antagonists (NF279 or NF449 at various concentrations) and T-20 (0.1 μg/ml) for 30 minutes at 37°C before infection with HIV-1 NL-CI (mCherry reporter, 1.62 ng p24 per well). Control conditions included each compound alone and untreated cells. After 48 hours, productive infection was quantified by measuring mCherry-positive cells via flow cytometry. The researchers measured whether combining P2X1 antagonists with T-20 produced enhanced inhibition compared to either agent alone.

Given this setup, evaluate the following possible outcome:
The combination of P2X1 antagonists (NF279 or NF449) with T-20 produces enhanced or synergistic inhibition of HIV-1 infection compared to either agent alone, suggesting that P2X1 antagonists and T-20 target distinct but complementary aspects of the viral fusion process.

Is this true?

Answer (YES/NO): NO